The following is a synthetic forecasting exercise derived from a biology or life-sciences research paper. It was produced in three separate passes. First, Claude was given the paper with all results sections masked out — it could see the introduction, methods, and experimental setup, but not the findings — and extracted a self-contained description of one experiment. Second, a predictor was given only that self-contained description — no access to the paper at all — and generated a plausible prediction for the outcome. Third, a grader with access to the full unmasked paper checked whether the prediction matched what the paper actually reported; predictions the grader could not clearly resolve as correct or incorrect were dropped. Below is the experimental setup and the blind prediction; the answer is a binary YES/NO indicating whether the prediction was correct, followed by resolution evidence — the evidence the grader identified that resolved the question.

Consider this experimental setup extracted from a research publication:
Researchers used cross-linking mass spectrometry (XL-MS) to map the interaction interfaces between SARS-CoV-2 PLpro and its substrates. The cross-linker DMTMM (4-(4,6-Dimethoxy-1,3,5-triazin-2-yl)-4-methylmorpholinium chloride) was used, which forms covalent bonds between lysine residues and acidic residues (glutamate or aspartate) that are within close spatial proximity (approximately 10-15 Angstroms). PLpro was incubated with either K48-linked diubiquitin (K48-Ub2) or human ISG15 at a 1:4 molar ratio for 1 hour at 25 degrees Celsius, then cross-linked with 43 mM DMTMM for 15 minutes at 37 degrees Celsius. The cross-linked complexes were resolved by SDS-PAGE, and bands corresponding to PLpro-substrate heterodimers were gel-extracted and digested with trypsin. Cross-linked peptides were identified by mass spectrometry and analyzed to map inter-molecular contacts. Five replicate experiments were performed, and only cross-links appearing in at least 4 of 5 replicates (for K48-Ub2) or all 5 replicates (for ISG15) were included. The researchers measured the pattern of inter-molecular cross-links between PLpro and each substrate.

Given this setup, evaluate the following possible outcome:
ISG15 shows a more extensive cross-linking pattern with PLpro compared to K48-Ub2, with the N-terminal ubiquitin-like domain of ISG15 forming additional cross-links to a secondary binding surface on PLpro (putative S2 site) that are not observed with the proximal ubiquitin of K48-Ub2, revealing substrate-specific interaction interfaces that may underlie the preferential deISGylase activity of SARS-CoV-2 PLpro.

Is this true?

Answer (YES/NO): YES